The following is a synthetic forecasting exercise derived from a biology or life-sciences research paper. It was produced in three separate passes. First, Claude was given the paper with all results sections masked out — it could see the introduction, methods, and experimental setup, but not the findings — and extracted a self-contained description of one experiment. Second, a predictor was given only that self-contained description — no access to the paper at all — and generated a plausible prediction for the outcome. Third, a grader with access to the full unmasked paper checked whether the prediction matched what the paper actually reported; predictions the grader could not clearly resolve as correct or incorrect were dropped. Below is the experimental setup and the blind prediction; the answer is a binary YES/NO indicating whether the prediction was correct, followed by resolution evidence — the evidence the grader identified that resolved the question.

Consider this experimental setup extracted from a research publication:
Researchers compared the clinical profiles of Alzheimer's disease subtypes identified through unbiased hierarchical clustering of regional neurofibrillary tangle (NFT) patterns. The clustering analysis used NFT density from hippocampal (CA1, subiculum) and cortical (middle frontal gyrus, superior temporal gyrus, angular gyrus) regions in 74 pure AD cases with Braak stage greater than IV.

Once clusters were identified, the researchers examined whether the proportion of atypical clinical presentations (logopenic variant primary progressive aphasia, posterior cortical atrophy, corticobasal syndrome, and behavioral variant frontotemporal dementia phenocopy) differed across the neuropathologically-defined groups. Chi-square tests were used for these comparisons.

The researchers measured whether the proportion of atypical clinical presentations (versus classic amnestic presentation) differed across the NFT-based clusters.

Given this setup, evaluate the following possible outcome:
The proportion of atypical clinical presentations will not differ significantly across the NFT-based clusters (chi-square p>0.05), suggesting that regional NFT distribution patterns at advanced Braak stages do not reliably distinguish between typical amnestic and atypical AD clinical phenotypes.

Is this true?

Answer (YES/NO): NO